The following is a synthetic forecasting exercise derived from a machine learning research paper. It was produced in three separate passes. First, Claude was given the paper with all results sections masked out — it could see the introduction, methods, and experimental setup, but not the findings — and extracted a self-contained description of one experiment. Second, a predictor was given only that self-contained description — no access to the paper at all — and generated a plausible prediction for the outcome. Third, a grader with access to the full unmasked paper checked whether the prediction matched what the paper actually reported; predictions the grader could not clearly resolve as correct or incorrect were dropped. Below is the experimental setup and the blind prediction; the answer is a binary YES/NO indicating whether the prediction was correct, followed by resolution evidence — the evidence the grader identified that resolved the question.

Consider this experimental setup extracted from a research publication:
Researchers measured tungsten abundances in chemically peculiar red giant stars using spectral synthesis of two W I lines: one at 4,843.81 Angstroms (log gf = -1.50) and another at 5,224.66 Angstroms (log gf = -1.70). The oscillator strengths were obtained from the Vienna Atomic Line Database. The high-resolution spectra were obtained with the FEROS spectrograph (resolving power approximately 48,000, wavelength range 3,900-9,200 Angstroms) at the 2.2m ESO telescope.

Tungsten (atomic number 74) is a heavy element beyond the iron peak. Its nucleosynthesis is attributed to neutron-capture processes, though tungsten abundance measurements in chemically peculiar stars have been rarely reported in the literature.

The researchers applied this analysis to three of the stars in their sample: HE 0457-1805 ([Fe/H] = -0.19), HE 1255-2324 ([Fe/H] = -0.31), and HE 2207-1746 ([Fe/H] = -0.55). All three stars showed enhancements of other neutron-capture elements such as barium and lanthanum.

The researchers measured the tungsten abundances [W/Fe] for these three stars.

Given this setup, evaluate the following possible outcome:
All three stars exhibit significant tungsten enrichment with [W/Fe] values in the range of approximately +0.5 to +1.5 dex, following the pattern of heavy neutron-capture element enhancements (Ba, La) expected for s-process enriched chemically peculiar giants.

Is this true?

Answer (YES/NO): NO